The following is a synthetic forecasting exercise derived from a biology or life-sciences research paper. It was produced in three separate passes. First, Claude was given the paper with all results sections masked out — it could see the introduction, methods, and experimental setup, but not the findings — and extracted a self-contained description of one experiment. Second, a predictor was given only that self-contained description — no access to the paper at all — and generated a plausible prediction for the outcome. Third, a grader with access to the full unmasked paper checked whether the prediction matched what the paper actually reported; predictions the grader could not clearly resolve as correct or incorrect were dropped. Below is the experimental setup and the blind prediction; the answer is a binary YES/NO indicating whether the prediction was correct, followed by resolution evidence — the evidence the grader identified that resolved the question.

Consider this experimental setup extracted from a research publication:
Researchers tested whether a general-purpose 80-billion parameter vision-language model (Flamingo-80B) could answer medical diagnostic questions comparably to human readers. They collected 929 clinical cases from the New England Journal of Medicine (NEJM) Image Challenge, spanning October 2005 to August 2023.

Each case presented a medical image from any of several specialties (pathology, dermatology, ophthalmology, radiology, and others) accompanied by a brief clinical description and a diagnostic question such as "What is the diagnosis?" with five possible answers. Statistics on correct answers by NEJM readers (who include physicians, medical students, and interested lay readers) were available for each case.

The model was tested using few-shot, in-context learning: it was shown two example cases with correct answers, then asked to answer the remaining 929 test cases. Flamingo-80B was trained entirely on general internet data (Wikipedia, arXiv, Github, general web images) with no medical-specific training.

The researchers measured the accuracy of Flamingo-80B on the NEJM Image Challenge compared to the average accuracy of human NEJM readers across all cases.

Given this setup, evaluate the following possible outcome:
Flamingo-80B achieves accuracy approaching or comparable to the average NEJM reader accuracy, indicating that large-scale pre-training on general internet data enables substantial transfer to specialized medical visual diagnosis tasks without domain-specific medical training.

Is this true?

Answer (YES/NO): YES